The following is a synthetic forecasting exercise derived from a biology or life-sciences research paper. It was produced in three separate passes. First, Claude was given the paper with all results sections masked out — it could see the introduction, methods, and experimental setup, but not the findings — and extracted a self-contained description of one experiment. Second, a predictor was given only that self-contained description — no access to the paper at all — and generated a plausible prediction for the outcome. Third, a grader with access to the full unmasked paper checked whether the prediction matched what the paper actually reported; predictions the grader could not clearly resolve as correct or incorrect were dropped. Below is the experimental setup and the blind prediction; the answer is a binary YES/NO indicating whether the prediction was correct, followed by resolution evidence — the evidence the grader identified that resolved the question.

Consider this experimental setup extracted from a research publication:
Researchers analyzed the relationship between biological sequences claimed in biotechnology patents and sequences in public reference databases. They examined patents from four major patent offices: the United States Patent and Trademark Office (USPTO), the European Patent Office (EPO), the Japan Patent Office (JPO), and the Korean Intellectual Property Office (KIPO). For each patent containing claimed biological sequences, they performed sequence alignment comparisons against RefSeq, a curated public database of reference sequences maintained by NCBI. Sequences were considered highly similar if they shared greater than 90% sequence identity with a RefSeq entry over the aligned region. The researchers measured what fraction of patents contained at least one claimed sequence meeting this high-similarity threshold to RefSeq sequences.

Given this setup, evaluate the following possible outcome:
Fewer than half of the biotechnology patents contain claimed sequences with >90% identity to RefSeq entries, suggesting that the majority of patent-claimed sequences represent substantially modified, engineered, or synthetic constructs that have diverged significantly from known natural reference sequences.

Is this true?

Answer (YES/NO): NO